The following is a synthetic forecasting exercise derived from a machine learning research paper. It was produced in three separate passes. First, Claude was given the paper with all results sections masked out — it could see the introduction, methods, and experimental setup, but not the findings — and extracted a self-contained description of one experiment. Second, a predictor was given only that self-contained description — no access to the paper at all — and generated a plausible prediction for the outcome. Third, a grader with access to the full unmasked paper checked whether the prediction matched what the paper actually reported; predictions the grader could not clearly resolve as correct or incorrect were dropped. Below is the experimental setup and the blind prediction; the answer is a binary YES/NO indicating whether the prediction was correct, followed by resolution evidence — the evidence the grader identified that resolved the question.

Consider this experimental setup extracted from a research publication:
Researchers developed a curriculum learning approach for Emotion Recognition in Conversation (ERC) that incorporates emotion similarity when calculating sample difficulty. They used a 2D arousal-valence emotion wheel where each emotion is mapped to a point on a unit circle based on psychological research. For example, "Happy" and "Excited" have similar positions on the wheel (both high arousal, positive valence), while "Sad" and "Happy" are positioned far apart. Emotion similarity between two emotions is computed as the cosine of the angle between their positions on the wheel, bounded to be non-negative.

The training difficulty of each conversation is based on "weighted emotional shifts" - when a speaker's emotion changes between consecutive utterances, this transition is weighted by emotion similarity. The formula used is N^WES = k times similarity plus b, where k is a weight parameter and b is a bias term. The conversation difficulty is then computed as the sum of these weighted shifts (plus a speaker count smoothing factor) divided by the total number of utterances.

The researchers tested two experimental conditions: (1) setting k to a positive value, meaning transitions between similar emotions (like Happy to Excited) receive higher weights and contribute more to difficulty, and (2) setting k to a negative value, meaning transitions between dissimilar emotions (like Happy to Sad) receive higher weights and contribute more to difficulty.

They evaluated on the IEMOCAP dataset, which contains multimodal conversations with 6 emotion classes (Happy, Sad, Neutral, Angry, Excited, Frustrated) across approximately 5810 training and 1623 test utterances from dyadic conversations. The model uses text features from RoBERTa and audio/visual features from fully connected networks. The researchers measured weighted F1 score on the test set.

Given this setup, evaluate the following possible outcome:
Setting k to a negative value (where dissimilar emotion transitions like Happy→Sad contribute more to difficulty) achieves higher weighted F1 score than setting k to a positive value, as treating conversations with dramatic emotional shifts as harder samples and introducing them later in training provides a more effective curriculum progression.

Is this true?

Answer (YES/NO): NO